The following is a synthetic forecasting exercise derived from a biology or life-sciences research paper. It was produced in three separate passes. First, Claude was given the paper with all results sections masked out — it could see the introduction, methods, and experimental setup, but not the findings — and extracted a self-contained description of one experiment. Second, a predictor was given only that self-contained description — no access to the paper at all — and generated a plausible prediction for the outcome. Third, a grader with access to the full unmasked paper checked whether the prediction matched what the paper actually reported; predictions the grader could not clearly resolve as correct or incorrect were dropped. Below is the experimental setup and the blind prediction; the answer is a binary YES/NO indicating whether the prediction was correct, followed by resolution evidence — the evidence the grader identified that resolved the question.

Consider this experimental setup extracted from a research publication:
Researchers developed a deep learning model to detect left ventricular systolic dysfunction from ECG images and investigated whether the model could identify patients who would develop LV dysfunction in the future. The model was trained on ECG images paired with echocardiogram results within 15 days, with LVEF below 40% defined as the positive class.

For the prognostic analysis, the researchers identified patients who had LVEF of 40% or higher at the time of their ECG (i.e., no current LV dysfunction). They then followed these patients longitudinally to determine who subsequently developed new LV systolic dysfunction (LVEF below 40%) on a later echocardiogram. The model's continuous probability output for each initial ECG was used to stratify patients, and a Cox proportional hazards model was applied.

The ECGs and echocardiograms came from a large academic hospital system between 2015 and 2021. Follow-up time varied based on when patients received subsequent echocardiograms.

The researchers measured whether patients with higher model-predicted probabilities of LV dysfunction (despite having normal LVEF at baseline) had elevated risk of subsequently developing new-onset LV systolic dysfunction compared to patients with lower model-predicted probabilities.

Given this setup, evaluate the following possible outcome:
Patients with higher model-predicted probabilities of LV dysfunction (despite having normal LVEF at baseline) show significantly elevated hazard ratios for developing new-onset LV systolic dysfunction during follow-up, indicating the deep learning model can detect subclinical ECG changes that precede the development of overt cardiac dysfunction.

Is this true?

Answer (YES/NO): YES